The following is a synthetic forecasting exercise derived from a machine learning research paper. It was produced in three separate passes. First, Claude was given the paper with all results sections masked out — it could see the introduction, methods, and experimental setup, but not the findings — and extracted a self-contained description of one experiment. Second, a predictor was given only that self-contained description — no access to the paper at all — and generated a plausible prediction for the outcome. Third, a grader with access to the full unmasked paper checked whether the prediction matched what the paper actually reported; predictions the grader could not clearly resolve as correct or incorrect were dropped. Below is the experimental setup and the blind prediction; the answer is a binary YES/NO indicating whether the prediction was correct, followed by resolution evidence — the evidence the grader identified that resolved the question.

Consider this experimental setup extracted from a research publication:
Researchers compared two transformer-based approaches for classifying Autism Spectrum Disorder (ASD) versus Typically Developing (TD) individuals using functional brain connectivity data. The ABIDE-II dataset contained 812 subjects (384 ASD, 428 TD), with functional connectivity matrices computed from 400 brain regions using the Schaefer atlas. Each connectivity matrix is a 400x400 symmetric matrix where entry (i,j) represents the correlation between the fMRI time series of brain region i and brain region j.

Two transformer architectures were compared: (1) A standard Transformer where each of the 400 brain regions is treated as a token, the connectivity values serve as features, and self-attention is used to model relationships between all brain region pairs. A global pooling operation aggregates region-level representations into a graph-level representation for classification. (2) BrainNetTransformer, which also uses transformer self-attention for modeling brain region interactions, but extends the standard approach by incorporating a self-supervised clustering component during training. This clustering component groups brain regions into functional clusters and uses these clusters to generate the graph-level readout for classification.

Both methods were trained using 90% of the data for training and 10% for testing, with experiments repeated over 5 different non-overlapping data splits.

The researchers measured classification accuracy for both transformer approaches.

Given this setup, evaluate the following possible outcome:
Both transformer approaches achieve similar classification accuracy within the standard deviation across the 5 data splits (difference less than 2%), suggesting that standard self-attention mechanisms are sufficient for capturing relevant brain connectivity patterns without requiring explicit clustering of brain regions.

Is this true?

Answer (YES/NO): NO